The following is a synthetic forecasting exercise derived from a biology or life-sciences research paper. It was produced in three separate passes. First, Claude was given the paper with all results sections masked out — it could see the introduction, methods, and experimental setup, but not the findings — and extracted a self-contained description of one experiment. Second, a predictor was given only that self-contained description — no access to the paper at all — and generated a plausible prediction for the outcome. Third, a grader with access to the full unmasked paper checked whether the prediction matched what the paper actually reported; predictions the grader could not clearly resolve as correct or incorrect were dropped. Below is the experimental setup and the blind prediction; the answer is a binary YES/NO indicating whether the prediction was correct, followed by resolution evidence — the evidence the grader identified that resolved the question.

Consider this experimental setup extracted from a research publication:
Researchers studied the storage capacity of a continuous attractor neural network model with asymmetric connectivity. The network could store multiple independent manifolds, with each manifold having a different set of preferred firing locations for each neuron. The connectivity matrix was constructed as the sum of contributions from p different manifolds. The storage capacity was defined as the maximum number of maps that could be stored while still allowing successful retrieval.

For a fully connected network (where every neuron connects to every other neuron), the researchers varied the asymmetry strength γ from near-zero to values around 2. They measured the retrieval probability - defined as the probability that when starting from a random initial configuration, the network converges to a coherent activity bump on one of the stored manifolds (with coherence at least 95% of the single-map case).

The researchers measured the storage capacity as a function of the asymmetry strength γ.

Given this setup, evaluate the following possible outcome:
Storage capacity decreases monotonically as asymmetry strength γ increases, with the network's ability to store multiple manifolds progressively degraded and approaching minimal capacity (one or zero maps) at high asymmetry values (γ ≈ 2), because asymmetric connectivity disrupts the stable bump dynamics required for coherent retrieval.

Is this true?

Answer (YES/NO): NO